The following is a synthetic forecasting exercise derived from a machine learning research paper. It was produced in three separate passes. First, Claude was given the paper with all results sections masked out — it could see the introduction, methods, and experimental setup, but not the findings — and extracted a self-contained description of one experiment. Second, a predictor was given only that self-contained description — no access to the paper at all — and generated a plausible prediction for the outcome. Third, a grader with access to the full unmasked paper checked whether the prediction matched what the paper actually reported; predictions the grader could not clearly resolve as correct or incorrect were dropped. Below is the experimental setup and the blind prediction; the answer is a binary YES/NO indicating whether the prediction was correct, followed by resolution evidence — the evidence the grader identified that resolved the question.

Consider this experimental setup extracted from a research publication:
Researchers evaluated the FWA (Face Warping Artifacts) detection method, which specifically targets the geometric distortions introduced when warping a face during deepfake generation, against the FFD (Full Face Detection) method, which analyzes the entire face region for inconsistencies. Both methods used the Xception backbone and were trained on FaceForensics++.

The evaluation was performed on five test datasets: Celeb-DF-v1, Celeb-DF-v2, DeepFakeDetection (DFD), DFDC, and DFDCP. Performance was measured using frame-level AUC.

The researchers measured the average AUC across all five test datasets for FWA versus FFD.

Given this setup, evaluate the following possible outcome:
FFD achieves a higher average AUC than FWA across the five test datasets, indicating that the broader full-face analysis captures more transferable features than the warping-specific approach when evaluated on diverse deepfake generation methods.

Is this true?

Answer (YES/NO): YES